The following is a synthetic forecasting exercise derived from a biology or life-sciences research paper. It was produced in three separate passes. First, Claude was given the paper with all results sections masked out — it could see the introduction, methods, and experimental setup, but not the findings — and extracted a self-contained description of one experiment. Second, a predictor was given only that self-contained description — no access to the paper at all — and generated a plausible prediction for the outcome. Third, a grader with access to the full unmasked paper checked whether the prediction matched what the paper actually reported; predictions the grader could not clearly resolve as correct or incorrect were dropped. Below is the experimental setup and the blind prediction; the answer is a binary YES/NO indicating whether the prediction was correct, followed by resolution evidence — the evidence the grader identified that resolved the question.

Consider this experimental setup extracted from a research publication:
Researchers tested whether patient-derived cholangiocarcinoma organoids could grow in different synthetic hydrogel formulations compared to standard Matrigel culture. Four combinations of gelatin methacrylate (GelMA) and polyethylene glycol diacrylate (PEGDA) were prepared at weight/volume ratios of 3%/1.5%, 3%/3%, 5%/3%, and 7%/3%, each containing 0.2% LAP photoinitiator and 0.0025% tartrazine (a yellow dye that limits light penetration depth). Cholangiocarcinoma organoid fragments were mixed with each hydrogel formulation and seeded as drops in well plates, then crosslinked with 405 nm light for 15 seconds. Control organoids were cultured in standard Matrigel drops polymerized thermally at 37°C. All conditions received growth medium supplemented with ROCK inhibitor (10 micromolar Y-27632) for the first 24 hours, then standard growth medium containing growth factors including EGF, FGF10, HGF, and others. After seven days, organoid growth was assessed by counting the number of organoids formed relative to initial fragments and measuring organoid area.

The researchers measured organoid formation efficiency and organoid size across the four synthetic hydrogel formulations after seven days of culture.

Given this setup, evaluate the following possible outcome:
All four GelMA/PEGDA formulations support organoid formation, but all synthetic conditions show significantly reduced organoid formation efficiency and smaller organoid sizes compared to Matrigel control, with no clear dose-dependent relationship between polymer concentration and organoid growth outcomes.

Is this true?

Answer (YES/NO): NO